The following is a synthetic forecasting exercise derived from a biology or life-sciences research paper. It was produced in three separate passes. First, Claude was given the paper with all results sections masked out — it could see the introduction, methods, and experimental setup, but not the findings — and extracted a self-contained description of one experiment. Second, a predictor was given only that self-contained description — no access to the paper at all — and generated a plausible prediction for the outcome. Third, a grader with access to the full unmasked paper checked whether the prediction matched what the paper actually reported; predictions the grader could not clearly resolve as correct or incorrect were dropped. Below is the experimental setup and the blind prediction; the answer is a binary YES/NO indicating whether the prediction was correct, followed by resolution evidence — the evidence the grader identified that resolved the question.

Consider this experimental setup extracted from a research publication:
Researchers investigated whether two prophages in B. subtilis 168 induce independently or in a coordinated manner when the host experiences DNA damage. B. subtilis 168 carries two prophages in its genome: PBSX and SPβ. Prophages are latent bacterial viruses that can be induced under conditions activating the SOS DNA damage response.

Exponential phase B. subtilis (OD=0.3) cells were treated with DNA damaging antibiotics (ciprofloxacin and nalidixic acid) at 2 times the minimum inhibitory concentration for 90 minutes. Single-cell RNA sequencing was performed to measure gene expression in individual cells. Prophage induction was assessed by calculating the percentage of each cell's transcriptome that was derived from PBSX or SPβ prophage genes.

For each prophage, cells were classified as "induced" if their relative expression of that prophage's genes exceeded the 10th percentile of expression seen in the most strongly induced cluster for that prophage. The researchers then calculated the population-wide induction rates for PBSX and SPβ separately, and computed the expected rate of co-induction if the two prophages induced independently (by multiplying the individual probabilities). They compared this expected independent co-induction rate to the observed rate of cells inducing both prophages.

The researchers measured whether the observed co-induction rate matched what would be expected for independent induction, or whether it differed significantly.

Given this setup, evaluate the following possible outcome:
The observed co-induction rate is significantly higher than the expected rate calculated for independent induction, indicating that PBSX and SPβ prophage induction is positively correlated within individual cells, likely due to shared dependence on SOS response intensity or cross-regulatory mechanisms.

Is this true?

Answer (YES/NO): NO